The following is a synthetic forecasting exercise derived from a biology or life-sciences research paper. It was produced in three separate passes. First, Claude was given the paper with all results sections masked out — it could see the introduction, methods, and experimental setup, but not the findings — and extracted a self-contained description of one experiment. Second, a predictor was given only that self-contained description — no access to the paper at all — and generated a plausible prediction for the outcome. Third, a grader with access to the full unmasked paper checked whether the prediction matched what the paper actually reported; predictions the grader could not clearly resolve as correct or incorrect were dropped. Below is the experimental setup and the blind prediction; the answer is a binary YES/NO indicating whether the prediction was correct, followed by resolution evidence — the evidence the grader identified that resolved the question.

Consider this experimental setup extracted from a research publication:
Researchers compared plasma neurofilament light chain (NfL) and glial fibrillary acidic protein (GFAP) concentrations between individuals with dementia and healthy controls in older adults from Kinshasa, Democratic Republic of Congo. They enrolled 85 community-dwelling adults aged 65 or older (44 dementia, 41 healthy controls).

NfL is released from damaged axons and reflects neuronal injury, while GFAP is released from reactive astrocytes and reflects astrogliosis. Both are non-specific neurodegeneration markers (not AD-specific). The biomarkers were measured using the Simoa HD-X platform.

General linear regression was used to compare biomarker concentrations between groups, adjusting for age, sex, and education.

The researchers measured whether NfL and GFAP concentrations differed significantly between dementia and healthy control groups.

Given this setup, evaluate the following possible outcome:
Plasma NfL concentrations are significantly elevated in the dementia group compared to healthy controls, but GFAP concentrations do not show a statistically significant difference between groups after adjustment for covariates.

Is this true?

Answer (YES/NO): NO